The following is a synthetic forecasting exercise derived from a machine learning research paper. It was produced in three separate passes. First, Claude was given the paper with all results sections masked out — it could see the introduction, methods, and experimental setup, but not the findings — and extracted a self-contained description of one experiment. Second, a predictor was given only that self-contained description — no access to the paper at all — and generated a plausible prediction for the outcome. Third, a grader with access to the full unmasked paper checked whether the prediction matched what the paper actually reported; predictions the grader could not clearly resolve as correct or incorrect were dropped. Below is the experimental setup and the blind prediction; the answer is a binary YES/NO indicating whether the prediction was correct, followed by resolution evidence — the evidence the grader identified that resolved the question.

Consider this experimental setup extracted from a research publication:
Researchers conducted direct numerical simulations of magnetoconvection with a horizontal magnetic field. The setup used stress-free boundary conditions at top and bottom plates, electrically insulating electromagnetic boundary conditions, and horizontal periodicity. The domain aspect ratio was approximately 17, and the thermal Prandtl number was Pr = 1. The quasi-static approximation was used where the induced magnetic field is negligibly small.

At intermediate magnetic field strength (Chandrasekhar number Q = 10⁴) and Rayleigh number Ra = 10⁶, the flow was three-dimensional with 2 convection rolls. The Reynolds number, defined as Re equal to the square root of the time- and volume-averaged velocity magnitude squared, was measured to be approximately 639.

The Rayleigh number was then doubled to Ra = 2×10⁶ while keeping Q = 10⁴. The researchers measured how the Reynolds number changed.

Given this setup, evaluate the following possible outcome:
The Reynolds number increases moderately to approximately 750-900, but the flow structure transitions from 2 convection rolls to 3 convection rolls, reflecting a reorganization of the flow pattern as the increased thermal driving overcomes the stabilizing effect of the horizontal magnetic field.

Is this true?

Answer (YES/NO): NO